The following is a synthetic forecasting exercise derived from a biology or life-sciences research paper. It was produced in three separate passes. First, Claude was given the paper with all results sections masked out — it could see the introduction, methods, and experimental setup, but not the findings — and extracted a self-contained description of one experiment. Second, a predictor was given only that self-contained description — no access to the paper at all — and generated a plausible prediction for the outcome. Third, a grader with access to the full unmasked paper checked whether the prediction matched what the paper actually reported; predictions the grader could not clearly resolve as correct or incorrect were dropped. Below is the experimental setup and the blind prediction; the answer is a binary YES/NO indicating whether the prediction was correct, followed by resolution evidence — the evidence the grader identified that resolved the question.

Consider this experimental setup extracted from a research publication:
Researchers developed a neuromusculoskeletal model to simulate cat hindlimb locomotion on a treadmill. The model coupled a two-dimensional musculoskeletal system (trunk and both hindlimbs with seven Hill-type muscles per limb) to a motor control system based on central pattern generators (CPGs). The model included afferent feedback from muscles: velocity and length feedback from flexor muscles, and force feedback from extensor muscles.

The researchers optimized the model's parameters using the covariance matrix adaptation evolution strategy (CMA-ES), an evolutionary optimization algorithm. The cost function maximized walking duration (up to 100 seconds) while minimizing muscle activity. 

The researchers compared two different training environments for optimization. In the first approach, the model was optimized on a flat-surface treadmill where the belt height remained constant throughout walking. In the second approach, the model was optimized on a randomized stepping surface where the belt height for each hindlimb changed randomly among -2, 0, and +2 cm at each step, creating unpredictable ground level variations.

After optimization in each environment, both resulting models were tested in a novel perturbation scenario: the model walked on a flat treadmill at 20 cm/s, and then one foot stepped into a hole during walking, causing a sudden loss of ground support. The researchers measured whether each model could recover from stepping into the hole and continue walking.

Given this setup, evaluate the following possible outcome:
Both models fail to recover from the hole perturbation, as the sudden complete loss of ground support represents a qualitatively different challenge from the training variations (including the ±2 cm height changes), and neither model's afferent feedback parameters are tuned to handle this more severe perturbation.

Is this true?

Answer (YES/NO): NO